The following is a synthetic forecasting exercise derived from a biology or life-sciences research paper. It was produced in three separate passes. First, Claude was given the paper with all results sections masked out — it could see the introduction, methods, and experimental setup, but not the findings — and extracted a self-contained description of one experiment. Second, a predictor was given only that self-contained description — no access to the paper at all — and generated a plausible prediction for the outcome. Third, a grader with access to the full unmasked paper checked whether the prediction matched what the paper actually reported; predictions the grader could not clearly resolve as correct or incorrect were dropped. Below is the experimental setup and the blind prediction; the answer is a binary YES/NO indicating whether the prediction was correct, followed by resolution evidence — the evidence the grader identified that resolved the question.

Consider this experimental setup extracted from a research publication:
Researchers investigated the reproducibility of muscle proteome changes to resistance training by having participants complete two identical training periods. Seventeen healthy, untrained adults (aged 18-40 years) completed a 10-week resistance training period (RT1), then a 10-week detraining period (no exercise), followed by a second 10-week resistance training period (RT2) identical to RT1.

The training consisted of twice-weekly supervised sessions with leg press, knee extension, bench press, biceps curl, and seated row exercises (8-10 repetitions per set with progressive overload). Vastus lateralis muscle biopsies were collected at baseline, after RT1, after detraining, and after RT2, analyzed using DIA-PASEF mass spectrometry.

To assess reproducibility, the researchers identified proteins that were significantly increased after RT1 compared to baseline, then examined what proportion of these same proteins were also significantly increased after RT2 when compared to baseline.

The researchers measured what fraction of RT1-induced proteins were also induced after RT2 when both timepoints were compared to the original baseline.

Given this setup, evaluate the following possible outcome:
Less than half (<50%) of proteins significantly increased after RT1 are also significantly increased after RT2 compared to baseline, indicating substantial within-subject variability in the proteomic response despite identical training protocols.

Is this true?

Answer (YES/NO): NO